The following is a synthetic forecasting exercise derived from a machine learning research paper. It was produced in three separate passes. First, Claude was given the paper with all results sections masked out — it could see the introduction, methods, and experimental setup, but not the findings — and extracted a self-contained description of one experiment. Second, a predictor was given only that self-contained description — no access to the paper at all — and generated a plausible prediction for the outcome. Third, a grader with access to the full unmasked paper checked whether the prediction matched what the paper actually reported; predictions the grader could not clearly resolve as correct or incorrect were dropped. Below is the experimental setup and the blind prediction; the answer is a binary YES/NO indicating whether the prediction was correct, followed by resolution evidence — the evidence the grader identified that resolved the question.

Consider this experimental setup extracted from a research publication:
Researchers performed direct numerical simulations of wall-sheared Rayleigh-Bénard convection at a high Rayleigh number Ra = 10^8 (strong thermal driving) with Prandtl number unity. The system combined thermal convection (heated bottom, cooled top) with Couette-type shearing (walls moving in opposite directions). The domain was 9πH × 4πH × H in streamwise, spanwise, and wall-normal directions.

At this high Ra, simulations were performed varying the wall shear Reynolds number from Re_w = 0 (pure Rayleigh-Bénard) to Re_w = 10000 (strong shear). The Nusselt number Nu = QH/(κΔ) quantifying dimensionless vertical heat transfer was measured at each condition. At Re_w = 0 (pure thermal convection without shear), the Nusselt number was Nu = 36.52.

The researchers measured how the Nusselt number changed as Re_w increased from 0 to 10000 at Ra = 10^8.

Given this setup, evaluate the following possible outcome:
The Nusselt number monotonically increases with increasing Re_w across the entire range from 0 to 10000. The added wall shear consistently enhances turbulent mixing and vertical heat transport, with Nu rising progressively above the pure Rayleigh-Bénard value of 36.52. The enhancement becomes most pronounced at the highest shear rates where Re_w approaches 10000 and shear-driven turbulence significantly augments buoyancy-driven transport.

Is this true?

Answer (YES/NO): NO